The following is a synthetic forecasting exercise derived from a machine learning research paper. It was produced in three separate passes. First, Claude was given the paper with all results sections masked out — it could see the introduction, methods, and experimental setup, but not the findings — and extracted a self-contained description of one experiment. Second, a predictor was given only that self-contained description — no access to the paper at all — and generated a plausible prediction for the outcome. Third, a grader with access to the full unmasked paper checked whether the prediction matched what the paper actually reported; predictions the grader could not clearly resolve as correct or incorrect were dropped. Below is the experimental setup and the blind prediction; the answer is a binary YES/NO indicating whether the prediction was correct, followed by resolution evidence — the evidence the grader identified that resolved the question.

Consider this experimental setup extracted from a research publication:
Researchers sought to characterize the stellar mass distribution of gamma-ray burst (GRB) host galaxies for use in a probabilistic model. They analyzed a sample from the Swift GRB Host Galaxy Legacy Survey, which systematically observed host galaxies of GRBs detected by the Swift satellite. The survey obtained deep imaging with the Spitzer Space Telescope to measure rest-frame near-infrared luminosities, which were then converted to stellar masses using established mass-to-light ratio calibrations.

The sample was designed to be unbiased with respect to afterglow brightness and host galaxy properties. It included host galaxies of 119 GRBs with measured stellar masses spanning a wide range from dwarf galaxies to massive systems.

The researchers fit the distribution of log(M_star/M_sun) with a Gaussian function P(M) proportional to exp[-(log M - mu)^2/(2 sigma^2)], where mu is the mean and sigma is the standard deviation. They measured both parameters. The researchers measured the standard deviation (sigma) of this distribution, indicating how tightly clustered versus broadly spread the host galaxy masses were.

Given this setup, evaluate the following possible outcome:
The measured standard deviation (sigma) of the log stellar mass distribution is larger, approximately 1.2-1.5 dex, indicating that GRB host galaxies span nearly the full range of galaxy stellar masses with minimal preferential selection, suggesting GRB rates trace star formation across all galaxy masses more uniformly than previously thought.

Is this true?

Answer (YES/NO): NO